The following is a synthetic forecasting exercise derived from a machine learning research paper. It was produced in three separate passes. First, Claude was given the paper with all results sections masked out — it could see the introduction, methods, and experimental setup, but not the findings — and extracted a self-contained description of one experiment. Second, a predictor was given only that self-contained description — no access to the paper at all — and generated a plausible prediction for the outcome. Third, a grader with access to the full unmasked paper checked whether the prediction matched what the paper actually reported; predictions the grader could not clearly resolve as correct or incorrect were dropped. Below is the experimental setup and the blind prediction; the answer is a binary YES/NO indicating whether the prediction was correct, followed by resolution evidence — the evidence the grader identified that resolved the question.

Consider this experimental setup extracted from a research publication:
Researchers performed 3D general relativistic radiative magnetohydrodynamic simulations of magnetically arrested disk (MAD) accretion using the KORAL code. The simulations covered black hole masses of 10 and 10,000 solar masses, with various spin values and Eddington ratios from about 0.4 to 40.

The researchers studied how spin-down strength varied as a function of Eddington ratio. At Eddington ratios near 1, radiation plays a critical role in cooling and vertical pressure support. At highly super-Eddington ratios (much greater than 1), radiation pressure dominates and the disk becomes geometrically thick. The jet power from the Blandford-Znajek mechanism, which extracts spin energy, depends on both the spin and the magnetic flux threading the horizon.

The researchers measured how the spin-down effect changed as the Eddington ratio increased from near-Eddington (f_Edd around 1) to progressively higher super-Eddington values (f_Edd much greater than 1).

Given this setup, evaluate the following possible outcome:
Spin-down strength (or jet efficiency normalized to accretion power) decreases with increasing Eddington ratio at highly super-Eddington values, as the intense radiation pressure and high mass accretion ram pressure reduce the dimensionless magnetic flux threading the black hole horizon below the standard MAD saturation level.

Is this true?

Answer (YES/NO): NO